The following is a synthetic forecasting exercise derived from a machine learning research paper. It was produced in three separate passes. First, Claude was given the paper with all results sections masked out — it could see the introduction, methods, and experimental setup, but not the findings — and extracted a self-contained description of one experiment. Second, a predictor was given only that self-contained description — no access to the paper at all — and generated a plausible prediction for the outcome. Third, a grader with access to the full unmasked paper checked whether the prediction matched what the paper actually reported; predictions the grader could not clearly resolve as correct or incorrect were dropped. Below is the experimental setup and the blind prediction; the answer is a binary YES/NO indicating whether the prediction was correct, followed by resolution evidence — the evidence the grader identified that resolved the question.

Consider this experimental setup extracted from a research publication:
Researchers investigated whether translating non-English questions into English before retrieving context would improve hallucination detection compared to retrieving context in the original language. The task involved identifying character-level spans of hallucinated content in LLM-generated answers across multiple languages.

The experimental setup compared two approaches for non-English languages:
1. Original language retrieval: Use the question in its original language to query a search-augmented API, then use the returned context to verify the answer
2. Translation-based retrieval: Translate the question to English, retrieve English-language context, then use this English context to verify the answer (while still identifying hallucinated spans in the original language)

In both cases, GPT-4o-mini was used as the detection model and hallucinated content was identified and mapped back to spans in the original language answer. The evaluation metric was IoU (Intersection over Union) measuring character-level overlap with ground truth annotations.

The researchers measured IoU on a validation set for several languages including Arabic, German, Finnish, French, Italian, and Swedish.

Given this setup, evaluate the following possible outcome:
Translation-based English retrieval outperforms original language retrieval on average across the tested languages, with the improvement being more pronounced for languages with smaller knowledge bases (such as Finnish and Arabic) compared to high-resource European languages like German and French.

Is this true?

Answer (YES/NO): NO